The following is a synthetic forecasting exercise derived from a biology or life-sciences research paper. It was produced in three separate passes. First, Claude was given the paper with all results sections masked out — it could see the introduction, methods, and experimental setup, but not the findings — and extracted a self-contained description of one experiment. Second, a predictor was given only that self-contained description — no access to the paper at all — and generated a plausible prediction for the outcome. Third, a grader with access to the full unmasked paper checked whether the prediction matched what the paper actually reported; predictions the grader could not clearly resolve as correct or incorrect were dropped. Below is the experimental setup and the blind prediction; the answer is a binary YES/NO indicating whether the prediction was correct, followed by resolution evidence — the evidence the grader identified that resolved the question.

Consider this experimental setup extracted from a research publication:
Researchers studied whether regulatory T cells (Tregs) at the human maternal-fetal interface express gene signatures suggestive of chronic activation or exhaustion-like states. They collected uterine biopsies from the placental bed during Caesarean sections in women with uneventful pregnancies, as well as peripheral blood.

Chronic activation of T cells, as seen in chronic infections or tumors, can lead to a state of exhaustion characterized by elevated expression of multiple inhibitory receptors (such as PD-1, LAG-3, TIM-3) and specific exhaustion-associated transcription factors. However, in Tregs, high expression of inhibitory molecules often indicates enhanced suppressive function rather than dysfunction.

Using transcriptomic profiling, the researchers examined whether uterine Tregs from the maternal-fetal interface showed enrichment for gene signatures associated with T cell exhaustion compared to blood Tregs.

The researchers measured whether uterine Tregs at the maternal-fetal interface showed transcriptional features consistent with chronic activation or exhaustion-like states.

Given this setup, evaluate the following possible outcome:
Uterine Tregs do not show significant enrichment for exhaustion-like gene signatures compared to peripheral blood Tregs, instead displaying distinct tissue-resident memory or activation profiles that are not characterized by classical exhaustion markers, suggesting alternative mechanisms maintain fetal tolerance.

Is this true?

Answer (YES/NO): NO